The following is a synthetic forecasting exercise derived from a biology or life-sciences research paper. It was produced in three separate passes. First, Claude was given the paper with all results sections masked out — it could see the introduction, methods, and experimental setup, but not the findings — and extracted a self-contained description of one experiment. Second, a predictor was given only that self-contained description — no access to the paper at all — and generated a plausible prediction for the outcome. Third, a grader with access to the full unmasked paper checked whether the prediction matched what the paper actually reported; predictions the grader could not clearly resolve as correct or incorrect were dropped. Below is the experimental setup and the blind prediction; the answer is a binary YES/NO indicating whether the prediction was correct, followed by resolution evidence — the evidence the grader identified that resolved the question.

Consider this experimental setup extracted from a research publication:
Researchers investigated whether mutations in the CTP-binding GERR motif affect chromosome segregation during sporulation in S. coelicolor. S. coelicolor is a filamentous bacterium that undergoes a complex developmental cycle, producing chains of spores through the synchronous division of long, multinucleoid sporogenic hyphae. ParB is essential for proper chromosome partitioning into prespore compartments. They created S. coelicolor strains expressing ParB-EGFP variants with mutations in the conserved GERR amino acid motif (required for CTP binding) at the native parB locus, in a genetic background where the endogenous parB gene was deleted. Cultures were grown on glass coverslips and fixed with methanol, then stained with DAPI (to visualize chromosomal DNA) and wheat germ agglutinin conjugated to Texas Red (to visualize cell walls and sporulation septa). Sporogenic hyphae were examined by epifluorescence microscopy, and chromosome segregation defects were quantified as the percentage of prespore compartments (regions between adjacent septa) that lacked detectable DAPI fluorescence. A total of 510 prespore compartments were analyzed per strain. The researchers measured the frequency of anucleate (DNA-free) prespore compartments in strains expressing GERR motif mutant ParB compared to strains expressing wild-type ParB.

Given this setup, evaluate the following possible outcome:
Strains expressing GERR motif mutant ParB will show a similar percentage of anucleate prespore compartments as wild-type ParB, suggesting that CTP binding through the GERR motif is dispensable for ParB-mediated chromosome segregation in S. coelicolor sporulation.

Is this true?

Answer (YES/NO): NO